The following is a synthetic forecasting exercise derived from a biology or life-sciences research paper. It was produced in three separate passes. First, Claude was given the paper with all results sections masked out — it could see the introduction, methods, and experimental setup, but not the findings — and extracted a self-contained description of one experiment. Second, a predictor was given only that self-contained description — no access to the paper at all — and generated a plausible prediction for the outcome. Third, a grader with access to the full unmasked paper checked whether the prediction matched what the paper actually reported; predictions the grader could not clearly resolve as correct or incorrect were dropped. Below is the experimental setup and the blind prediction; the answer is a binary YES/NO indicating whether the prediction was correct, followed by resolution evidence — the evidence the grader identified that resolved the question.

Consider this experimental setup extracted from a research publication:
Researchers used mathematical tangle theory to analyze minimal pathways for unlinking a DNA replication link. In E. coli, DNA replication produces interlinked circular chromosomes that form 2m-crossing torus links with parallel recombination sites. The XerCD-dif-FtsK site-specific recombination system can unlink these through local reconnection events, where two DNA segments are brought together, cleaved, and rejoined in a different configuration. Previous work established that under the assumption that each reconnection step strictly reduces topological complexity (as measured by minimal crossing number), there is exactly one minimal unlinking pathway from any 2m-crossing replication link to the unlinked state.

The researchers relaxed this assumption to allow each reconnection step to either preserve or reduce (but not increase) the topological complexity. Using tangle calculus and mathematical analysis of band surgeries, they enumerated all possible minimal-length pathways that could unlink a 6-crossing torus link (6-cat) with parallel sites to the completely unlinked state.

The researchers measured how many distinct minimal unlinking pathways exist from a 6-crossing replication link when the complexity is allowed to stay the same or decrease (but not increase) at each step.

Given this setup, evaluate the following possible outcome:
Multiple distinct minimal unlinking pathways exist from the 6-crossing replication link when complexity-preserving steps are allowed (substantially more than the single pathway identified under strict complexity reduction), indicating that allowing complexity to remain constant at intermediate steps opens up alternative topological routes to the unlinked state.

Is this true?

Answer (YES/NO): YES